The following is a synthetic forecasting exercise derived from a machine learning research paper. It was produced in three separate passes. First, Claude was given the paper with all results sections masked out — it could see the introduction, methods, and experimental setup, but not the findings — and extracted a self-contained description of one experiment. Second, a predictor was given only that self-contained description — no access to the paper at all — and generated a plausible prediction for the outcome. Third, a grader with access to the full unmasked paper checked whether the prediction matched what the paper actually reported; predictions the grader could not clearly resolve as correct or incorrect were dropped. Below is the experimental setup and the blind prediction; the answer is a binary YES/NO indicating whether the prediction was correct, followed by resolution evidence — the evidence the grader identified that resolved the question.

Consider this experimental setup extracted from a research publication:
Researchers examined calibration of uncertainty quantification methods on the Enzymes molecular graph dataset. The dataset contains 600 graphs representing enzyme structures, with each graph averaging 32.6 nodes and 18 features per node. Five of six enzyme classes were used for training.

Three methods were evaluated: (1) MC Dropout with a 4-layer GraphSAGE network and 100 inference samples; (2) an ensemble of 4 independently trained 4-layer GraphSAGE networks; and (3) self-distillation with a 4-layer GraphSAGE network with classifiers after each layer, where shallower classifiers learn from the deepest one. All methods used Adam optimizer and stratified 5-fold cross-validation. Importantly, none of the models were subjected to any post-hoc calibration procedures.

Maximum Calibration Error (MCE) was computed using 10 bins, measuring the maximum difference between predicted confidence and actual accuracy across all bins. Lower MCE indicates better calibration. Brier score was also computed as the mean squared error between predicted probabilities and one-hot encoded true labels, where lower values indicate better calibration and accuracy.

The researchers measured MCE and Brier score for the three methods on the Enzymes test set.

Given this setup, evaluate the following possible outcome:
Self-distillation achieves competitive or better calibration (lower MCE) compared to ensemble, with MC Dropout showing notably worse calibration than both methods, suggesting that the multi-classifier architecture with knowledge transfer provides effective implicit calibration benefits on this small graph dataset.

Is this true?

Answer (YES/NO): NO